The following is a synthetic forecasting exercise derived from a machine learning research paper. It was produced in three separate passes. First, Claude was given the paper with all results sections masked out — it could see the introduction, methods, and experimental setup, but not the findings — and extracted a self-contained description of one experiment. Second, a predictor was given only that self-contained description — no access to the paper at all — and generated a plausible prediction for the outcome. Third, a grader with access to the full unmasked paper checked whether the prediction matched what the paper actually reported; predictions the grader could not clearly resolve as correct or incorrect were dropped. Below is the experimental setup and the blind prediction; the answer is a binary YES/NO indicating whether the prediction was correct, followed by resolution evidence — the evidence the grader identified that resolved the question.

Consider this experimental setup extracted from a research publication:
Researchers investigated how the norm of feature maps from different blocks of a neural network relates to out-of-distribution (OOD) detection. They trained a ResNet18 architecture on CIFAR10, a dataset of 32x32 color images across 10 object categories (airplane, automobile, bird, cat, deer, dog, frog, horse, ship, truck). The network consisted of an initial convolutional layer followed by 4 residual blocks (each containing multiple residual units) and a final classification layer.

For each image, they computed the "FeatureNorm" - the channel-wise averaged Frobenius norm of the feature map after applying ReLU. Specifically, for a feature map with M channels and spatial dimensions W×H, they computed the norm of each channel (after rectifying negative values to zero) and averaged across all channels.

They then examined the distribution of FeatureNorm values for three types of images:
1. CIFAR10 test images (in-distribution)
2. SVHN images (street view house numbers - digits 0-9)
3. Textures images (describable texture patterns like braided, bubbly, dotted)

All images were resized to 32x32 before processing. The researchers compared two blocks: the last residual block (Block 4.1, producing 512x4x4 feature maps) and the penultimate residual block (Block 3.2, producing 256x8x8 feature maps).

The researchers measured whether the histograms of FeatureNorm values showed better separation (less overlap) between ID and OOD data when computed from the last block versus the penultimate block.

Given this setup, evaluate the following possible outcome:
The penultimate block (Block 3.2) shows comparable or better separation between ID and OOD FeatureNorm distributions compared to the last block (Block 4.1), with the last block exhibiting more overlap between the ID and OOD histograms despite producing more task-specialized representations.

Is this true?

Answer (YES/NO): YES